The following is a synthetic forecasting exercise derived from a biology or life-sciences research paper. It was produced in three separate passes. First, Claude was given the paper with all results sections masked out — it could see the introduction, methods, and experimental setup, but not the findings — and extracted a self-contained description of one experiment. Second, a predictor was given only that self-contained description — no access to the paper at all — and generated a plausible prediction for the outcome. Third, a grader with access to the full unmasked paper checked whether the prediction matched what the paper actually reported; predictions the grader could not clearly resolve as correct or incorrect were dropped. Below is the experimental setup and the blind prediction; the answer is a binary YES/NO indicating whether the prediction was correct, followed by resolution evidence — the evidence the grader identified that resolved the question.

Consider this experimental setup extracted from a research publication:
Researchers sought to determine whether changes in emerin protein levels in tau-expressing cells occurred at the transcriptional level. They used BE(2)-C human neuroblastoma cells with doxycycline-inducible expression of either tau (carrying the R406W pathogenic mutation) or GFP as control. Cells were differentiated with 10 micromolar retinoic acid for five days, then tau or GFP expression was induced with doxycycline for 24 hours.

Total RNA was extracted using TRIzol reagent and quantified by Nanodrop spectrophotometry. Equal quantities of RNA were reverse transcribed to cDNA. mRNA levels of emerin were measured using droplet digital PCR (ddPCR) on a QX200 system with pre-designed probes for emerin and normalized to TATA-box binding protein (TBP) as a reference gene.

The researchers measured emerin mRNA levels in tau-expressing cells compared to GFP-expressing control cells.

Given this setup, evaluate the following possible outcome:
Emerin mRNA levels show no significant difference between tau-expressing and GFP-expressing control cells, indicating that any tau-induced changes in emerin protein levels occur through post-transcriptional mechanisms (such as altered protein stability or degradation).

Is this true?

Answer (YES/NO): YES